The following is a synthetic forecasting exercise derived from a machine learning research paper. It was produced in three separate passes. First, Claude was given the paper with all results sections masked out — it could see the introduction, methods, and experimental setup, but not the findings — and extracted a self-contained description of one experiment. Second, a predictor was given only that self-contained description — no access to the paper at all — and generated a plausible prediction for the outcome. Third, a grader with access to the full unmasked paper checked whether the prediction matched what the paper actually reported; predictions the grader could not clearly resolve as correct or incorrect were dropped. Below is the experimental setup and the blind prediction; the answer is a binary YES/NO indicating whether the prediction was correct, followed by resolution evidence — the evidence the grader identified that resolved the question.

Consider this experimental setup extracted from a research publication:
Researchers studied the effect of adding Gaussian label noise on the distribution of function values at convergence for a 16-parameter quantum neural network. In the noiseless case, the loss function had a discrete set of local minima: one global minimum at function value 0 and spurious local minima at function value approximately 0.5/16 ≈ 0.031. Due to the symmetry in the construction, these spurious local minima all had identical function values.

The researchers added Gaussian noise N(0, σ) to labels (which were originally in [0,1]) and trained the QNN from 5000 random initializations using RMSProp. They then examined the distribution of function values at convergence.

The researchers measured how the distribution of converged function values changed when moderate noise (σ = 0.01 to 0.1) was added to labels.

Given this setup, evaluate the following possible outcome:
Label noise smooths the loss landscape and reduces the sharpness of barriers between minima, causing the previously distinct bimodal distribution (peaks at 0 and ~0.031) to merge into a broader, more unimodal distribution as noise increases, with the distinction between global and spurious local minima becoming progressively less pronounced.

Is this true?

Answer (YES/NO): NO